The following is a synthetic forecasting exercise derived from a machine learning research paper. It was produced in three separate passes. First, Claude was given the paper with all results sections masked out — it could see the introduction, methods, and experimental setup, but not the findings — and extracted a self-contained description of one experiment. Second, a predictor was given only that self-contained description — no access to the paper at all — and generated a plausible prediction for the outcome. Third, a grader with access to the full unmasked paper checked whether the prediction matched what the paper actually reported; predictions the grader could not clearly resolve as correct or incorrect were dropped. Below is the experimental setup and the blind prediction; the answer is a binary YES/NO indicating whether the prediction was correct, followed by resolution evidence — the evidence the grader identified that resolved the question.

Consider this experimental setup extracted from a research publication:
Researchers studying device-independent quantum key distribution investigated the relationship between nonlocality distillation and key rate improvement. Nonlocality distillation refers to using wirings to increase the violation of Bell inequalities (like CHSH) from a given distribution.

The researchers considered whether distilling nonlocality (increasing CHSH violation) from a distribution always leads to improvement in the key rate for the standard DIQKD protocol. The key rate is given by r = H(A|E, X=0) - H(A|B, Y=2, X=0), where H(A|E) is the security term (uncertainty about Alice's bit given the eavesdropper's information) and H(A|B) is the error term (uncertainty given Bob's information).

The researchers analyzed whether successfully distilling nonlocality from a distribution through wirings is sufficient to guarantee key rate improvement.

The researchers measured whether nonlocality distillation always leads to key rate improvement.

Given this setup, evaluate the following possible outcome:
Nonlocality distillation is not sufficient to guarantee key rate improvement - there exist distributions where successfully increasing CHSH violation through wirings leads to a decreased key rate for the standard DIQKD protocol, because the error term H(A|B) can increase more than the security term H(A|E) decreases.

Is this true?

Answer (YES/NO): NO